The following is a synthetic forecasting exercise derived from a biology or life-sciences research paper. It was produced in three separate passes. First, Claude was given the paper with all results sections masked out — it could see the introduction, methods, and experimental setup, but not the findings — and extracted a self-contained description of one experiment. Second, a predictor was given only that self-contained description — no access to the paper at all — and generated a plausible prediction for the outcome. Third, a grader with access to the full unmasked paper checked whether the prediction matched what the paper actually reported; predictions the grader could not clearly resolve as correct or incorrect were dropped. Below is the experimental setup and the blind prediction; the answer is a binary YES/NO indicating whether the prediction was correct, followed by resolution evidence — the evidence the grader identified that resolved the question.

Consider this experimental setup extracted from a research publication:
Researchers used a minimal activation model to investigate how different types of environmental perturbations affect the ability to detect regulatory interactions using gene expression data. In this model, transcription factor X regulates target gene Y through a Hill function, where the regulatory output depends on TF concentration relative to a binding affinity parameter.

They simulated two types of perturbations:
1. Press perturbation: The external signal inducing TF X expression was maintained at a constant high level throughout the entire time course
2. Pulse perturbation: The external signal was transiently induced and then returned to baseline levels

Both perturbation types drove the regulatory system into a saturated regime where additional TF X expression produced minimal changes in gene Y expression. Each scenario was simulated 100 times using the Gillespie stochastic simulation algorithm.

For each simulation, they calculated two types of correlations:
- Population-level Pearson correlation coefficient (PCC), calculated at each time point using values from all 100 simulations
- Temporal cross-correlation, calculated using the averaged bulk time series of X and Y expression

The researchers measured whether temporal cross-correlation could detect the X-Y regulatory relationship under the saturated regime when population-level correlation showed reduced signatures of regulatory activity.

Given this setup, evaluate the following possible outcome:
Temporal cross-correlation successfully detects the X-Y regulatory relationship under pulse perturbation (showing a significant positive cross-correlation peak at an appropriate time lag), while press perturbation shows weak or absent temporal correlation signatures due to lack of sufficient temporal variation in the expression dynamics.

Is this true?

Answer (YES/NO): NO